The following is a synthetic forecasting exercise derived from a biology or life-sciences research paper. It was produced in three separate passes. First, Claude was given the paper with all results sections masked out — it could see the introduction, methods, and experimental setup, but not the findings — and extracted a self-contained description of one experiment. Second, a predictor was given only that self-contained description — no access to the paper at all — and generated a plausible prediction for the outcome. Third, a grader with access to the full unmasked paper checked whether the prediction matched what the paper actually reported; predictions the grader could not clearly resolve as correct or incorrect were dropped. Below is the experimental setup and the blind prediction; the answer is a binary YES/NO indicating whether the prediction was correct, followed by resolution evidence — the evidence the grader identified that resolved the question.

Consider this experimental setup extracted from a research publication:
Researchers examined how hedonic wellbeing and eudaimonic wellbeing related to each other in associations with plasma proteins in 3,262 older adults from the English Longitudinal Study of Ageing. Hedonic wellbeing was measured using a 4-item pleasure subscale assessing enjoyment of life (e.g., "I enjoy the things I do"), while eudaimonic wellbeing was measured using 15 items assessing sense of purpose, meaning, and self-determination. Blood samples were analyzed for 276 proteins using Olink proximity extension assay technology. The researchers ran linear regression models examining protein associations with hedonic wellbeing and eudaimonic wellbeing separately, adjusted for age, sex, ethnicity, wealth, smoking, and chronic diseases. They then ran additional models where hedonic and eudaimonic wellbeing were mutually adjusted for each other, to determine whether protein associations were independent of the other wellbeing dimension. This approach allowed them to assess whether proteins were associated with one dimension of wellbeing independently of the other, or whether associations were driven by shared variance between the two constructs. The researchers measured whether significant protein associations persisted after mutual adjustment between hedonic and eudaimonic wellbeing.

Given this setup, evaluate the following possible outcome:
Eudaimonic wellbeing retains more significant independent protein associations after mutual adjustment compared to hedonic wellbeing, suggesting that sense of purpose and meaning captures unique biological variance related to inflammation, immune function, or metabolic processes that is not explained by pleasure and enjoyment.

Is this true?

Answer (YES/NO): NO